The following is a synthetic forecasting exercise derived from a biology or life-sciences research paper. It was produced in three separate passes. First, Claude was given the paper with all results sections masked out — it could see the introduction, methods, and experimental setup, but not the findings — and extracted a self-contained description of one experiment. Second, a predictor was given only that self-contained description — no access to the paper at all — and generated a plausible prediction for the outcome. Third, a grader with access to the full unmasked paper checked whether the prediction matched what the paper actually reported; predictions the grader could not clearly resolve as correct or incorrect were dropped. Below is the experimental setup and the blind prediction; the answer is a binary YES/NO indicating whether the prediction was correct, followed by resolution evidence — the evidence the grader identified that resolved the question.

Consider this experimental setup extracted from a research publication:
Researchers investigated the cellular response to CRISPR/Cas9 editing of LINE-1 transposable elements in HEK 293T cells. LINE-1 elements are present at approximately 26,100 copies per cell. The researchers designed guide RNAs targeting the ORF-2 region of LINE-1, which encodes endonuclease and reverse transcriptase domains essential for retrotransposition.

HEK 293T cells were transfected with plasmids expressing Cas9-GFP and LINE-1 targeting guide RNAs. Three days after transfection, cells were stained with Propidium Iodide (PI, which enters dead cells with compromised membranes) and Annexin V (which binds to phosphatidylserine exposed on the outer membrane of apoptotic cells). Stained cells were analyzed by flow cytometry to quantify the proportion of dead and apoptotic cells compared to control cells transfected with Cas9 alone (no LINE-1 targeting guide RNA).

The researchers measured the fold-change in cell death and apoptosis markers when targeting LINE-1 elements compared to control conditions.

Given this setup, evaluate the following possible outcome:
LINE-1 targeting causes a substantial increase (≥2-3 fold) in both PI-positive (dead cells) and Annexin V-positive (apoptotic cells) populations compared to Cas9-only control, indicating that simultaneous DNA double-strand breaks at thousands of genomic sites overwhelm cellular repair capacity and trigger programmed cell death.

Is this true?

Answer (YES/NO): YES